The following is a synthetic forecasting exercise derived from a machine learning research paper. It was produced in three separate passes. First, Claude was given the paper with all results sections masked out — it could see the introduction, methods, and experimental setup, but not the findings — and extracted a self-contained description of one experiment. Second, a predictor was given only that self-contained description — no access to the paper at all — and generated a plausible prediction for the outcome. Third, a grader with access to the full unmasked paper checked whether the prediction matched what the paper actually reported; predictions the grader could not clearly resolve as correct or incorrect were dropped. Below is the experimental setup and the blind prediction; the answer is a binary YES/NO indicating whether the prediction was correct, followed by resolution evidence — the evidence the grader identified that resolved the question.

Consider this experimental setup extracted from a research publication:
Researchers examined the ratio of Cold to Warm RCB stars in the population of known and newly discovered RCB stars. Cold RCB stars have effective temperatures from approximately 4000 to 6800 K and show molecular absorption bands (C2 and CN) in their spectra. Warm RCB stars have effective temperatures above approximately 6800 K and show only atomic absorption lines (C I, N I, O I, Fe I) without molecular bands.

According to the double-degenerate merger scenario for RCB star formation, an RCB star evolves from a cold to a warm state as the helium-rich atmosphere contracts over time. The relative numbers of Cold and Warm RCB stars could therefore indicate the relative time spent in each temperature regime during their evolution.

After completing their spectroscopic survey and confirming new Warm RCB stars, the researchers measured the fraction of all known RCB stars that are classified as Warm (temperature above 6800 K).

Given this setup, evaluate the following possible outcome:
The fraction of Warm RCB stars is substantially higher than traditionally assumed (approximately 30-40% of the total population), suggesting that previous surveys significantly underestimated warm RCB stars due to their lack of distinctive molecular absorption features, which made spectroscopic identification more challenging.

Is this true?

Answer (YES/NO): YES